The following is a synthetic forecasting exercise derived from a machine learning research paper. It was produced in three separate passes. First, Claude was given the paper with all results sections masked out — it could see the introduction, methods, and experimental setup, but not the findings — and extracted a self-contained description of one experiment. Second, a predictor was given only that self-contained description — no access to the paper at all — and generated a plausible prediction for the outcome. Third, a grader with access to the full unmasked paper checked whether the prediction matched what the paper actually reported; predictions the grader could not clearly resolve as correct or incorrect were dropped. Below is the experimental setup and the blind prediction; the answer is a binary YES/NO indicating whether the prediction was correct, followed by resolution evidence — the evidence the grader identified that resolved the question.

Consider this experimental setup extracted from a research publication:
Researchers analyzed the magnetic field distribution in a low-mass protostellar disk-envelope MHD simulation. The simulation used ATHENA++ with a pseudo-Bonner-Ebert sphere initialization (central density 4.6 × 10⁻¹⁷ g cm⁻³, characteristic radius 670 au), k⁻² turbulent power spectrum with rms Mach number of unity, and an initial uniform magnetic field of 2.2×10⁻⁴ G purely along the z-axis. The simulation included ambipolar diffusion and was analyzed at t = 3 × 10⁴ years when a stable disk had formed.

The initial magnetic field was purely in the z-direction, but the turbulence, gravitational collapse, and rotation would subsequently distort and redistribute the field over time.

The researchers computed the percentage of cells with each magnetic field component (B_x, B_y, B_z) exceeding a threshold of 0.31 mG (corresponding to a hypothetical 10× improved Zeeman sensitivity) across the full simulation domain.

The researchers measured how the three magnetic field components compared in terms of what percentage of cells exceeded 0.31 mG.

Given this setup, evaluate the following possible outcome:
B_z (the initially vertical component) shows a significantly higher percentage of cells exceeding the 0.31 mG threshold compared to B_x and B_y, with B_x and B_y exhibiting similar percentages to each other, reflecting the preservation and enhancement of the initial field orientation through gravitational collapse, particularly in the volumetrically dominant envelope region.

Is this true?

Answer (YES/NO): NO